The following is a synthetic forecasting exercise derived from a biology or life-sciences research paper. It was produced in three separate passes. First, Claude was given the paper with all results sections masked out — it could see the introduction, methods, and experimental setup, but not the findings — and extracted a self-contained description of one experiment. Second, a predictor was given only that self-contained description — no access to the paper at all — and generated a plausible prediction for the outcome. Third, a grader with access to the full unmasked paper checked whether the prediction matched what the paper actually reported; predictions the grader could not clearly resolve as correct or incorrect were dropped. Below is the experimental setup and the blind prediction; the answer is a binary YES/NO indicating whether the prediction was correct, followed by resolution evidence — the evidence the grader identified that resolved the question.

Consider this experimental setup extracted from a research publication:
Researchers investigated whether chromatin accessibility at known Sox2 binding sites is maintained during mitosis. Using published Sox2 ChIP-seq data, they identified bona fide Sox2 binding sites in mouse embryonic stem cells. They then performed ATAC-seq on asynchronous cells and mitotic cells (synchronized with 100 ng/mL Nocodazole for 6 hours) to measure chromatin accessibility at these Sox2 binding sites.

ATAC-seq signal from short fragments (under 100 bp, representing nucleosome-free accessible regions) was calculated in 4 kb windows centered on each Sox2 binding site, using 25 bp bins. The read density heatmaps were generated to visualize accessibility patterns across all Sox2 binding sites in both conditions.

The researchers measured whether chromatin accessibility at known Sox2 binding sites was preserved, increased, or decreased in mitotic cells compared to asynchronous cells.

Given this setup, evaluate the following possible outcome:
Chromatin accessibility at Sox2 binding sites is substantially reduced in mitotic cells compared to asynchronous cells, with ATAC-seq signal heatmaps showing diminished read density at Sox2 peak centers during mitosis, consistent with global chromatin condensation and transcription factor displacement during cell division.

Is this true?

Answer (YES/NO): NO